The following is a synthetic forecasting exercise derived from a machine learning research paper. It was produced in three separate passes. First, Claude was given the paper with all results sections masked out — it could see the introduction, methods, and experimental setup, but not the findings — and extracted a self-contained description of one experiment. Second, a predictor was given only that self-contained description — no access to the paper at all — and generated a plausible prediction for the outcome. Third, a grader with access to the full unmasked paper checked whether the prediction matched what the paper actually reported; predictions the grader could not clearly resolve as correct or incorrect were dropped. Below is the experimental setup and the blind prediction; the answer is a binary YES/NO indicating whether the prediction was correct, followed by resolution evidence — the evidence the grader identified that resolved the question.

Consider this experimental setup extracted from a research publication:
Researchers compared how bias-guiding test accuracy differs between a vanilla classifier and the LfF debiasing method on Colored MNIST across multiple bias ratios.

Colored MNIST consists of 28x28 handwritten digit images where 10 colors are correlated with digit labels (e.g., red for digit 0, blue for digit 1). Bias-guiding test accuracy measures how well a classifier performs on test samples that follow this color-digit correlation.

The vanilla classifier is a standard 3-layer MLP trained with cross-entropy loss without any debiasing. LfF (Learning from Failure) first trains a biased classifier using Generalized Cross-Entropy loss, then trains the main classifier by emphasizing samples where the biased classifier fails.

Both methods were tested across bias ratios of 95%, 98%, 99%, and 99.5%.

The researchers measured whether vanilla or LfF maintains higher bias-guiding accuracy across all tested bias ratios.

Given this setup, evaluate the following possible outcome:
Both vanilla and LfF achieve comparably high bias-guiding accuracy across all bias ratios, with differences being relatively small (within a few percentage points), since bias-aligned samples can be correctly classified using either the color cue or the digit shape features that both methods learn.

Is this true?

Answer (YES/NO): NO